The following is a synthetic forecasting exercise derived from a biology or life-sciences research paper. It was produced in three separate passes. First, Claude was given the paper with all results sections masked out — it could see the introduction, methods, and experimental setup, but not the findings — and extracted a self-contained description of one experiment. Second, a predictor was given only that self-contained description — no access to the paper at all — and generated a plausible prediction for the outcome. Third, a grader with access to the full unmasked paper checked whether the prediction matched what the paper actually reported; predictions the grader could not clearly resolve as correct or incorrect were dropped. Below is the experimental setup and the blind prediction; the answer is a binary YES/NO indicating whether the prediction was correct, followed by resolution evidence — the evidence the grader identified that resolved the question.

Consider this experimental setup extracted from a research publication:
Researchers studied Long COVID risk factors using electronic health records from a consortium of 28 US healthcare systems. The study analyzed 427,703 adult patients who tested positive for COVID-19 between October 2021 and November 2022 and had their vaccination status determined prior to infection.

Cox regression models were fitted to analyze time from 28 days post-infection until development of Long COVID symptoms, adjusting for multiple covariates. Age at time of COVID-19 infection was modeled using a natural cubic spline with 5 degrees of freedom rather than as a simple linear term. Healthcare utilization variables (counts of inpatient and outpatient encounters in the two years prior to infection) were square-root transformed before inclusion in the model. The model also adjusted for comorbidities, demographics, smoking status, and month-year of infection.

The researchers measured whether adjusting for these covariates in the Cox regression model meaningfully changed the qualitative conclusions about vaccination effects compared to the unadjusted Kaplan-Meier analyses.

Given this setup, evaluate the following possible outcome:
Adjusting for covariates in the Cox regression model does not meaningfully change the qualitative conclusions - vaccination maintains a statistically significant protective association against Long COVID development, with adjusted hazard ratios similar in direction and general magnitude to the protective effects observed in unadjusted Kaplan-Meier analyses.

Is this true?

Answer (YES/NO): YES